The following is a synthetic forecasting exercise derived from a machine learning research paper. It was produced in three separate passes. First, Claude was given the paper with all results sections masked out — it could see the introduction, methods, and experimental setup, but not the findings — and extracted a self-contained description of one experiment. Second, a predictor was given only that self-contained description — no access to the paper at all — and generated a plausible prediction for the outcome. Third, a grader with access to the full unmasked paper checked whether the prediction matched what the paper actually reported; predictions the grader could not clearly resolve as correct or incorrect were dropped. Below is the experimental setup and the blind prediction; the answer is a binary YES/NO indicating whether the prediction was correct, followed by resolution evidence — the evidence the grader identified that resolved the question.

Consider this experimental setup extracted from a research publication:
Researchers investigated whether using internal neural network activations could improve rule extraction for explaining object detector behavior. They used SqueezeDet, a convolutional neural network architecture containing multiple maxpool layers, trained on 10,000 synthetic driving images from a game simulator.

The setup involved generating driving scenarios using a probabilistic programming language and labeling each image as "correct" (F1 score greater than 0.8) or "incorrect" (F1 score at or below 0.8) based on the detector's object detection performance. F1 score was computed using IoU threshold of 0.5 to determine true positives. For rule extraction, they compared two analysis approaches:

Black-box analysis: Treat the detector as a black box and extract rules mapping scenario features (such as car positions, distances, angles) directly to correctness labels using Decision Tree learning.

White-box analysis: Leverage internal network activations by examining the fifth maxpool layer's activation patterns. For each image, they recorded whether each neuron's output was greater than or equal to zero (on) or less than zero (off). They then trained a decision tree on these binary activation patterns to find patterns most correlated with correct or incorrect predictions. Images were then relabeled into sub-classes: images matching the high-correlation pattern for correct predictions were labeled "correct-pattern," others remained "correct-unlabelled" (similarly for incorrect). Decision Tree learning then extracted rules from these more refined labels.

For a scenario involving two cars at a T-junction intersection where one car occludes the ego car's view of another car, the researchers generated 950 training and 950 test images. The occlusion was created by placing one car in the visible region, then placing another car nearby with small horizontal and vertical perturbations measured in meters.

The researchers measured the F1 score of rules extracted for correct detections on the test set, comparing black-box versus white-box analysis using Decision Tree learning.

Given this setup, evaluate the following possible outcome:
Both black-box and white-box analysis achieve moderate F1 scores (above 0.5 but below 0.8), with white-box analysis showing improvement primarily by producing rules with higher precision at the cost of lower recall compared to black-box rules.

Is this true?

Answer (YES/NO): NO